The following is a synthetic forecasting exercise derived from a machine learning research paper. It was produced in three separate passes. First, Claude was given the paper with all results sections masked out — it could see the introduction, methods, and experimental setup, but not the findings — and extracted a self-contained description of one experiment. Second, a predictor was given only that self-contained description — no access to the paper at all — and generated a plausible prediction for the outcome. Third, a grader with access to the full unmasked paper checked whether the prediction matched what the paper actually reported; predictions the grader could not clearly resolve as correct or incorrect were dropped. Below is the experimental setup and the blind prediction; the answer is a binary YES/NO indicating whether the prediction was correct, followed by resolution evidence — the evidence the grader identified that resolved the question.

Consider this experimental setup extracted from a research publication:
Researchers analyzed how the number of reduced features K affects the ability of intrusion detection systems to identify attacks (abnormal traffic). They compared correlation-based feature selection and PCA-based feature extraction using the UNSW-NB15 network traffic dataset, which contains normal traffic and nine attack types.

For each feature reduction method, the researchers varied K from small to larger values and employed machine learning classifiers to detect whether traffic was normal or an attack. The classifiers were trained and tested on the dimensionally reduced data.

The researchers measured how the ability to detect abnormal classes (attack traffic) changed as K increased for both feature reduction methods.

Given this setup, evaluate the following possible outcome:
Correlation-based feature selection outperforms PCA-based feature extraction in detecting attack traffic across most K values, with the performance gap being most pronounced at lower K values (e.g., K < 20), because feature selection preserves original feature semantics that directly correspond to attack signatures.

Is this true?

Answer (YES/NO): NO